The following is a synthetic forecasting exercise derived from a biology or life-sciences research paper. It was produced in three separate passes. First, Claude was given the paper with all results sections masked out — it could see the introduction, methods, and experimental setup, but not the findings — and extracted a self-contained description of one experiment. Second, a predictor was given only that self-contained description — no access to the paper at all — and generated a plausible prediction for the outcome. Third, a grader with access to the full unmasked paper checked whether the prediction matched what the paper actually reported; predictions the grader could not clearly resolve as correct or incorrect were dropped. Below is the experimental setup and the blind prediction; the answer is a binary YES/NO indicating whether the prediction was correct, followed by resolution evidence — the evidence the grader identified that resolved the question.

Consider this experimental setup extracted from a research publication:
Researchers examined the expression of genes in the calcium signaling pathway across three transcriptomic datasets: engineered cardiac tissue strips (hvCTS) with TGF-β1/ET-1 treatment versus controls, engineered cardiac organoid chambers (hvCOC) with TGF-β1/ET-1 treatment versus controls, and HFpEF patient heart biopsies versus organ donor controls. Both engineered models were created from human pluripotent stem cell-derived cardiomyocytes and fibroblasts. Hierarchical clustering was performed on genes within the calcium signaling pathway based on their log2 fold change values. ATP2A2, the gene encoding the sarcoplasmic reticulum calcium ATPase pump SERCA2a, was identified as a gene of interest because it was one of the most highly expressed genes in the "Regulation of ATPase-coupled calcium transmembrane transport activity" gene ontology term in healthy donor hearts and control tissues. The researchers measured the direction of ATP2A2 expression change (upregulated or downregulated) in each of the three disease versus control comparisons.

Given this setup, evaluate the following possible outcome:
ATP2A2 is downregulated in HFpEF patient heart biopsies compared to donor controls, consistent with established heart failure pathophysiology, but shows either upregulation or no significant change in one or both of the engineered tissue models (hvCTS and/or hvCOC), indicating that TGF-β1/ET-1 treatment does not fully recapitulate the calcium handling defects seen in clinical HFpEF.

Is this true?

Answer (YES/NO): NO